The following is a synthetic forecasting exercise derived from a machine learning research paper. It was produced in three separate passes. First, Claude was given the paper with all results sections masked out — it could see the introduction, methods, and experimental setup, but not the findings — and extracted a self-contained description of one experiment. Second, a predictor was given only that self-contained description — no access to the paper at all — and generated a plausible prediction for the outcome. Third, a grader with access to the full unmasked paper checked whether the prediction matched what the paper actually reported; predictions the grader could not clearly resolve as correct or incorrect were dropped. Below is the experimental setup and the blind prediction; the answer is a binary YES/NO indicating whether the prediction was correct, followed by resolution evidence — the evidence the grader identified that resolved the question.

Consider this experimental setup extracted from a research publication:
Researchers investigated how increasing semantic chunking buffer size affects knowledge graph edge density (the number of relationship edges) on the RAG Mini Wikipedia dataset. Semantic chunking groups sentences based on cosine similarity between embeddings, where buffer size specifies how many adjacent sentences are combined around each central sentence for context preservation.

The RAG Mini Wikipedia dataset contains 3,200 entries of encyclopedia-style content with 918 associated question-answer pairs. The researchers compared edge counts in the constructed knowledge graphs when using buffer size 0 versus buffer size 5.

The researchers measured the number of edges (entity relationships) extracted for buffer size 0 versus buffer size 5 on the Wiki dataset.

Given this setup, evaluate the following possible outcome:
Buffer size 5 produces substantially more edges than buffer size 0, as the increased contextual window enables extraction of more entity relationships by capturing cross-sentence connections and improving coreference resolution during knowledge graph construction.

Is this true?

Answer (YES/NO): YES